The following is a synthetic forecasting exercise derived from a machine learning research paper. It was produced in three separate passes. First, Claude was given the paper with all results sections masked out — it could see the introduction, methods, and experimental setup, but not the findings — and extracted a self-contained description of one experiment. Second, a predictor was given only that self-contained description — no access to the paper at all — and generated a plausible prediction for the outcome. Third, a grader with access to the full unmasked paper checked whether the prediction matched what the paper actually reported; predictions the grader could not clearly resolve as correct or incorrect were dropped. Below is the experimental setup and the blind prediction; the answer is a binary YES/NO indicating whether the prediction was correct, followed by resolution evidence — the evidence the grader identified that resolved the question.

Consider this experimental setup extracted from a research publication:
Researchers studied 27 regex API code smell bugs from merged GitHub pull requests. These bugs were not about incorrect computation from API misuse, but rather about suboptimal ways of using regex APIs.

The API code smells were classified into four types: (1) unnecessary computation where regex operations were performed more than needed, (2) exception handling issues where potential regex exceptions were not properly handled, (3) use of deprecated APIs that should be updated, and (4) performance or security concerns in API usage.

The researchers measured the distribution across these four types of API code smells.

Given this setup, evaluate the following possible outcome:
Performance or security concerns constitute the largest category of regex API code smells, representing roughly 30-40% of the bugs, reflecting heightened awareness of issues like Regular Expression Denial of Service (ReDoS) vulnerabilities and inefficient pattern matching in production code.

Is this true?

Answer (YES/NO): NO